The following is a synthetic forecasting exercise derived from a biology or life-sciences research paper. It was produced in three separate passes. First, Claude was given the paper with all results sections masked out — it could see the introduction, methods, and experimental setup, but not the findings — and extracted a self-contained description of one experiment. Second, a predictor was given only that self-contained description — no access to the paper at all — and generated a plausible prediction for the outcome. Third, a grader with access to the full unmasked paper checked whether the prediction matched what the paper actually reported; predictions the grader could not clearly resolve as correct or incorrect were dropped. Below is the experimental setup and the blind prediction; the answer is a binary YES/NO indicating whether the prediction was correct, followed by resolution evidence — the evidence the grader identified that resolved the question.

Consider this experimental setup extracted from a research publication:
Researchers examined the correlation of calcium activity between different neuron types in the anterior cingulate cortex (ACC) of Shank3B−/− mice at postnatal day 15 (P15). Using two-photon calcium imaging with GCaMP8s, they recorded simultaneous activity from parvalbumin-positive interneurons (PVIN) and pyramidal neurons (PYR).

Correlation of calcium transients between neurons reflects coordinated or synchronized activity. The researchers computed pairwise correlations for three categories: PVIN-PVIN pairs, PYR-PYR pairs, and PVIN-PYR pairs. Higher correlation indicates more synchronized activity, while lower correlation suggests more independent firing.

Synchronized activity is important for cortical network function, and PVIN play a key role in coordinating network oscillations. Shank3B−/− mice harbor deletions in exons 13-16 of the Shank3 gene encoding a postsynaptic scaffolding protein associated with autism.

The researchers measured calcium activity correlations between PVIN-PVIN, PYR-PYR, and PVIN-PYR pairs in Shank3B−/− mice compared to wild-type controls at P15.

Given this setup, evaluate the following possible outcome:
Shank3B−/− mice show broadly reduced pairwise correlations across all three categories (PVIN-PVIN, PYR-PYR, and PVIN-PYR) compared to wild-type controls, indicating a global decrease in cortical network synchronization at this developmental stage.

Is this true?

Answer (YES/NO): NO